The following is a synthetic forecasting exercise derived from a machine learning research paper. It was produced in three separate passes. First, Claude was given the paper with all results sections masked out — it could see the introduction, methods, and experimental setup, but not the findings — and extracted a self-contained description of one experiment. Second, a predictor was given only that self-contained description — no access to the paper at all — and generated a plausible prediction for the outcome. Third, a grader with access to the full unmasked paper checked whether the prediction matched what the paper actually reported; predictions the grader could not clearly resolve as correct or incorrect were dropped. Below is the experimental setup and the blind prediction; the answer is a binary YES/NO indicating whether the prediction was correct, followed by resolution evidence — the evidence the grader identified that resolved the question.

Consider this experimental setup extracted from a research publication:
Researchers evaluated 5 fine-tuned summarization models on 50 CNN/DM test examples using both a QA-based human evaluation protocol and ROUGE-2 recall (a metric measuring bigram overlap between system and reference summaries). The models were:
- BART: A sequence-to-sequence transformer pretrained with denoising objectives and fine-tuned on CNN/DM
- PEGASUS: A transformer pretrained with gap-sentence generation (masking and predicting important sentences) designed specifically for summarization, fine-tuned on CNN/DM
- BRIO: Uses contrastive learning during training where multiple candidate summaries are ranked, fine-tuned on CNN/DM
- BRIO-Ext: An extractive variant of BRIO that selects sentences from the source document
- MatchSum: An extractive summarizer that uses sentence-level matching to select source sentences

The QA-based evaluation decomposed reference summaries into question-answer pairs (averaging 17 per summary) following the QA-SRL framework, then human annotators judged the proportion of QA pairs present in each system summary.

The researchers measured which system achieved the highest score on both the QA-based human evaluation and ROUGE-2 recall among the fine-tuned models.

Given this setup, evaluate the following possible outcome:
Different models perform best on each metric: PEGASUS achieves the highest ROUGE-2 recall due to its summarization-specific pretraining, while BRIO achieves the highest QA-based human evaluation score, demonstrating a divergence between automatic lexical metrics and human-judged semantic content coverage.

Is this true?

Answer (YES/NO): NO